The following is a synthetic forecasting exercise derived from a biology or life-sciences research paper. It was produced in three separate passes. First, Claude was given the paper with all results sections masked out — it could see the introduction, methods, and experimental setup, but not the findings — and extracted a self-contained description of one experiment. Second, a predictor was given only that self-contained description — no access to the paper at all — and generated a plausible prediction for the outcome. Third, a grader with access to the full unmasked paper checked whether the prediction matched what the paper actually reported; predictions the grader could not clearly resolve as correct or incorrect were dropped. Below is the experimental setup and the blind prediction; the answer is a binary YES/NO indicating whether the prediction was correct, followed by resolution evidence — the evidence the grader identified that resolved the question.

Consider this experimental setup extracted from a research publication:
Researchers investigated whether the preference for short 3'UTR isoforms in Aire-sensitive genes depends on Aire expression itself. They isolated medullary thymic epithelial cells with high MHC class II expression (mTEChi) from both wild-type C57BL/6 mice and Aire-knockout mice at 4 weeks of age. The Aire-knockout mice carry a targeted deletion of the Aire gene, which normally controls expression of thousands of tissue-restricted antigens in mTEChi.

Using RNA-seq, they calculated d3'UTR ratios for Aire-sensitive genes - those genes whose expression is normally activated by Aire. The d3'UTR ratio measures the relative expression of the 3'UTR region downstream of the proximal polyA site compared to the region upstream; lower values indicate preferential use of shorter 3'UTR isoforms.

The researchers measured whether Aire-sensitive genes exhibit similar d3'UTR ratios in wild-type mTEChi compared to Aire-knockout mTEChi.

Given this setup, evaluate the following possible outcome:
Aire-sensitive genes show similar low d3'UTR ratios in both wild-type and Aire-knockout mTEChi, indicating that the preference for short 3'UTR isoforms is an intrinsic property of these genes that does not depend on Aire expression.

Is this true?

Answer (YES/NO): YES